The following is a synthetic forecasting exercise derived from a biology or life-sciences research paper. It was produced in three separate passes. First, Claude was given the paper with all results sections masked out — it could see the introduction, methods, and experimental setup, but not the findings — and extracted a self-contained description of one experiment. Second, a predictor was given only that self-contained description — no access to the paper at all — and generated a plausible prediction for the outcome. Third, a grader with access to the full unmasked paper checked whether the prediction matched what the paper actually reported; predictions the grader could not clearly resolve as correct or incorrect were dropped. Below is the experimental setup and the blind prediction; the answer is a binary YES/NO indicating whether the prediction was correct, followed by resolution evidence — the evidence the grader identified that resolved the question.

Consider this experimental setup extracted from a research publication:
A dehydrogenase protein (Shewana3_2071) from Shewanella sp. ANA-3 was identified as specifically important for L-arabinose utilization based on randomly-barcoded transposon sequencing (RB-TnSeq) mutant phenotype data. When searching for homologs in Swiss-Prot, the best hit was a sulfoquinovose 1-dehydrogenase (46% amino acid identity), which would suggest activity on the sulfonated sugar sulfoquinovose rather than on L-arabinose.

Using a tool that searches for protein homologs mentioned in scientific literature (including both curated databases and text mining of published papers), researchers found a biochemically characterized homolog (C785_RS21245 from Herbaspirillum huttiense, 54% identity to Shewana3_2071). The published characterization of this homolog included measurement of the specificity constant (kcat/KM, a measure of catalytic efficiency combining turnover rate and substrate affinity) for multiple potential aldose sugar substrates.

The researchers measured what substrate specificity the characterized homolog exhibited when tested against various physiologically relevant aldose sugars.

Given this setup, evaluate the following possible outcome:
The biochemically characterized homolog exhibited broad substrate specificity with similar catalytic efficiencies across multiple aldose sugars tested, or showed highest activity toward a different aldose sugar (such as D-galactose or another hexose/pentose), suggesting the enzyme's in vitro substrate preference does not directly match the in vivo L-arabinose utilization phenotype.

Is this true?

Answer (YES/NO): NO